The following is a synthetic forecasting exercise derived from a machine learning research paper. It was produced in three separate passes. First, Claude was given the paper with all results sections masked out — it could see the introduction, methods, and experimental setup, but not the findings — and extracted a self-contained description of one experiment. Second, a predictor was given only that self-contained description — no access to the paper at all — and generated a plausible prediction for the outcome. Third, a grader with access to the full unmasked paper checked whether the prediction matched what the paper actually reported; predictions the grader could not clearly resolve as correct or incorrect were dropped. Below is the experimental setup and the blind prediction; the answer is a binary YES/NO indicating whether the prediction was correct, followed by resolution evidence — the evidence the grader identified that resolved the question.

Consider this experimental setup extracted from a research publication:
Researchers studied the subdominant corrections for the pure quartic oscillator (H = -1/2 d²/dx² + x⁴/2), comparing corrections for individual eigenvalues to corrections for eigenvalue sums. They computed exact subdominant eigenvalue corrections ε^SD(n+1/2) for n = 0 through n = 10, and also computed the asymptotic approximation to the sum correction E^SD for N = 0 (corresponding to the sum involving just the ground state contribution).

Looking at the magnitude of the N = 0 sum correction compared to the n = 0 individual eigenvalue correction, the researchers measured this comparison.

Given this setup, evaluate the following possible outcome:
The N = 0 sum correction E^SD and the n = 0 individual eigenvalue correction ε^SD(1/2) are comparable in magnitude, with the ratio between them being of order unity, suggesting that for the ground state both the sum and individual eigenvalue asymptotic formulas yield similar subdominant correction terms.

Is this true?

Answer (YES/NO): YES